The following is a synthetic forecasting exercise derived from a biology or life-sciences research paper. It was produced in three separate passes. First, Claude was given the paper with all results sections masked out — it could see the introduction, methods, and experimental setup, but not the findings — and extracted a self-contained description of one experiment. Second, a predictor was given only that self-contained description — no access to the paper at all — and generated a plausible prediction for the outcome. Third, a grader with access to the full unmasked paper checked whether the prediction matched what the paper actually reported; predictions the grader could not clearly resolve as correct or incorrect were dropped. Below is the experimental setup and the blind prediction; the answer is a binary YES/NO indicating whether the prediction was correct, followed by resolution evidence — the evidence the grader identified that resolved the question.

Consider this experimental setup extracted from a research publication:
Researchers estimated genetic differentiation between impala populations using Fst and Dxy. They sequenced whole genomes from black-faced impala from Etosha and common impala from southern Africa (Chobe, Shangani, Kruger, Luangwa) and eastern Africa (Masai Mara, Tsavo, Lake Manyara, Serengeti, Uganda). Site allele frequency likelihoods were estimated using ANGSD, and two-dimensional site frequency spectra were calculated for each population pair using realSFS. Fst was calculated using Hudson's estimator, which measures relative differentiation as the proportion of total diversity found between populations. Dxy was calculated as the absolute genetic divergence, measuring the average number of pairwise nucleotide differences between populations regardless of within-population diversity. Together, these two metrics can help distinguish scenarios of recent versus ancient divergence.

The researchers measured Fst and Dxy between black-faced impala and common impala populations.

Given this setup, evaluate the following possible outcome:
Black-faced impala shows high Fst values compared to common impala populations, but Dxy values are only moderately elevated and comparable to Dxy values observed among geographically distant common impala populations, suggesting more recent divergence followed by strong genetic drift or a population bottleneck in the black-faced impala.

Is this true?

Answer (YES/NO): NO